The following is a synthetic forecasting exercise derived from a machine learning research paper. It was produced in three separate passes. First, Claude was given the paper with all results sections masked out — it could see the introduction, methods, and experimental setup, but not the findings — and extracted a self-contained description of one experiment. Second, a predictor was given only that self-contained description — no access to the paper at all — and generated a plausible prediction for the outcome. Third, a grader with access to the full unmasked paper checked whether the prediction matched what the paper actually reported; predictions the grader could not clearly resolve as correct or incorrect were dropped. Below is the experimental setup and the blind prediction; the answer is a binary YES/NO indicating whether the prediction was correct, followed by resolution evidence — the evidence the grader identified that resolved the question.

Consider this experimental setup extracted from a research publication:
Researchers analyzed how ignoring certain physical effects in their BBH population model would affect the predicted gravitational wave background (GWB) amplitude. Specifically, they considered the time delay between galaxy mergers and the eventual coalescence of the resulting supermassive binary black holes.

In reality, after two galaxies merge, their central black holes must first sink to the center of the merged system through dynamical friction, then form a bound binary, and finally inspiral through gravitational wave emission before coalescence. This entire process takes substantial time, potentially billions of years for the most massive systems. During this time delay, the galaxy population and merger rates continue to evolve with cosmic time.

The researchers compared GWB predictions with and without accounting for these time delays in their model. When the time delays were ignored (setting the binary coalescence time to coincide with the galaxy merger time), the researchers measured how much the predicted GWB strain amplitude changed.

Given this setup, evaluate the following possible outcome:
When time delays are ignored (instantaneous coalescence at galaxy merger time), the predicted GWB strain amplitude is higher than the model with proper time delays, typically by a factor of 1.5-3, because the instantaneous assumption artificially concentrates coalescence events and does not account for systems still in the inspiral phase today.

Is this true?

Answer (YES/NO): NO